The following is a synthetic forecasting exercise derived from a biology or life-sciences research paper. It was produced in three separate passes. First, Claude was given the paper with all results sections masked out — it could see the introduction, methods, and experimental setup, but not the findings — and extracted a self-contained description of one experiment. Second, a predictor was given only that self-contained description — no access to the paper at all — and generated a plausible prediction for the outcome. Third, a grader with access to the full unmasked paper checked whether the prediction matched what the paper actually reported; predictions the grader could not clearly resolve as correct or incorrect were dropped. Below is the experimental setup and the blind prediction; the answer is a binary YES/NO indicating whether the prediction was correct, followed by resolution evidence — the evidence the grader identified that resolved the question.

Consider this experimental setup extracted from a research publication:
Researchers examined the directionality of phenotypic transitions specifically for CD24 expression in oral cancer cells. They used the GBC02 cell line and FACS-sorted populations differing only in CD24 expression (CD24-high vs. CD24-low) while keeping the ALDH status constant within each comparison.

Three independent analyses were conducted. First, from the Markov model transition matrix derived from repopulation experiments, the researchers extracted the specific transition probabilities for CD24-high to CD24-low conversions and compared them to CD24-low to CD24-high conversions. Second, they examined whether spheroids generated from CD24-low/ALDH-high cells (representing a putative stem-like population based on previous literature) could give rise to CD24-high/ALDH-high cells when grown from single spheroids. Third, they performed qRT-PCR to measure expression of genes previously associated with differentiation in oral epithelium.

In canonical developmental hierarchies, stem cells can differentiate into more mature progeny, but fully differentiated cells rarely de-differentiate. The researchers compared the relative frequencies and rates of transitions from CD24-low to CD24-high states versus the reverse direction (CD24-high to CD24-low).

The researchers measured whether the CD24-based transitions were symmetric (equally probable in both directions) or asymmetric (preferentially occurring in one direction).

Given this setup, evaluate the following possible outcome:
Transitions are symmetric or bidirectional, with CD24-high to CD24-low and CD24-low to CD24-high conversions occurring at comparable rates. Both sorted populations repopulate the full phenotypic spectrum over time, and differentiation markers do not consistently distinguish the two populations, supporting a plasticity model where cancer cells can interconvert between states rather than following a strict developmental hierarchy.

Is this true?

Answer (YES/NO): NO